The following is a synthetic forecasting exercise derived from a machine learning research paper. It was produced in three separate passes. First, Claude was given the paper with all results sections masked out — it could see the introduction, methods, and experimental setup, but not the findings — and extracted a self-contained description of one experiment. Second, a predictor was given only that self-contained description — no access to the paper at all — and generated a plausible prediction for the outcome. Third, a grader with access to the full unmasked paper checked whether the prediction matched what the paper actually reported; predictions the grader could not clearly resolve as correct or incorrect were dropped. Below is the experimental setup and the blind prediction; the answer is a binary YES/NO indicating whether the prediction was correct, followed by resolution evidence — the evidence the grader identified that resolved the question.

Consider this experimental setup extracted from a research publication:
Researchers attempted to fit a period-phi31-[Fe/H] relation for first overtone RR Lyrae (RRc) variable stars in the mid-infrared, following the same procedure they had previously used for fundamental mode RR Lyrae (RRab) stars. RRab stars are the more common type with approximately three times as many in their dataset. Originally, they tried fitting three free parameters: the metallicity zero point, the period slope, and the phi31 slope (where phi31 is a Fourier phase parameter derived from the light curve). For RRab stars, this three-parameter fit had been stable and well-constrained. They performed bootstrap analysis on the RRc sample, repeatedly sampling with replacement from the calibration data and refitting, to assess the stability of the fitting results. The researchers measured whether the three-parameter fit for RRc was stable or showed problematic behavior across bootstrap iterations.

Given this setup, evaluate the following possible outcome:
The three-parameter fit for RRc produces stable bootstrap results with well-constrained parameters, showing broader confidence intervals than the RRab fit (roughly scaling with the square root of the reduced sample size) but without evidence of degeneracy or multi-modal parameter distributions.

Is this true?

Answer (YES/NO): NO